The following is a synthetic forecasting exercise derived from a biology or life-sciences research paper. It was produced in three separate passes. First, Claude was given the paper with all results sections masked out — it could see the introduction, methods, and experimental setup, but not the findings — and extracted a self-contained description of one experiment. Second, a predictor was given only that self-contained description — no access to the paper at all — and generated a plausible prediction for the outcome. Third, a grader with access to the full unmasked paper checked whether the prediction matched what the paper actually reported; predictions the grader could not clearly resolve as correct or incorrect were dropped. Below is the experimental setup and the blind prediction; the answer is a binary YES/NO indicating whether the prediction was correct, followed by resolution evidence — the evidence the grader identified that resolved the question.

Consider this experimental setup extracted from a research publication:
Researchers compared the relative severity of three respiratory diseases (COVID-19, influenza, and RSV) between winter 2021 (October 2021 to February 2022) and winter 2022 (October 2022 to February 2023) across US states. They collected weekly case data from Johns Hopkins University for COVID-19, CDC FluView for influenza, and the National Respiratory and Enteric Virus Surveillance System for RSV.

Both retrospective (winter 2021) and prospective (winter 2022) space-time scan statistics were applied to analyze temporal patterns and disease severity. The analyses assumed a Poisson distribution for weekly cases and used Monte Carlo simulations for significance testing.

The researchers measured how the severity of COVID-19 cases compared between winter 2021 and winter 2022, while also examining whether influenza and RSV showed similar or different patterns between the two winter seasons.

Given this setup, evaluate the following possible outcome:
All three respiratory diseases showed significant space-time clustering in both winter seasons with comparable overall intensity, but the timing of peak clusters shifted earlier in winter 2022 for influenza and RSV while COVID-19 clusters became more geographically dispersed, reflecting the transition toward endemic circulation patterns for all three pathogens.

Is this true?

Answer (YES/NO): NO